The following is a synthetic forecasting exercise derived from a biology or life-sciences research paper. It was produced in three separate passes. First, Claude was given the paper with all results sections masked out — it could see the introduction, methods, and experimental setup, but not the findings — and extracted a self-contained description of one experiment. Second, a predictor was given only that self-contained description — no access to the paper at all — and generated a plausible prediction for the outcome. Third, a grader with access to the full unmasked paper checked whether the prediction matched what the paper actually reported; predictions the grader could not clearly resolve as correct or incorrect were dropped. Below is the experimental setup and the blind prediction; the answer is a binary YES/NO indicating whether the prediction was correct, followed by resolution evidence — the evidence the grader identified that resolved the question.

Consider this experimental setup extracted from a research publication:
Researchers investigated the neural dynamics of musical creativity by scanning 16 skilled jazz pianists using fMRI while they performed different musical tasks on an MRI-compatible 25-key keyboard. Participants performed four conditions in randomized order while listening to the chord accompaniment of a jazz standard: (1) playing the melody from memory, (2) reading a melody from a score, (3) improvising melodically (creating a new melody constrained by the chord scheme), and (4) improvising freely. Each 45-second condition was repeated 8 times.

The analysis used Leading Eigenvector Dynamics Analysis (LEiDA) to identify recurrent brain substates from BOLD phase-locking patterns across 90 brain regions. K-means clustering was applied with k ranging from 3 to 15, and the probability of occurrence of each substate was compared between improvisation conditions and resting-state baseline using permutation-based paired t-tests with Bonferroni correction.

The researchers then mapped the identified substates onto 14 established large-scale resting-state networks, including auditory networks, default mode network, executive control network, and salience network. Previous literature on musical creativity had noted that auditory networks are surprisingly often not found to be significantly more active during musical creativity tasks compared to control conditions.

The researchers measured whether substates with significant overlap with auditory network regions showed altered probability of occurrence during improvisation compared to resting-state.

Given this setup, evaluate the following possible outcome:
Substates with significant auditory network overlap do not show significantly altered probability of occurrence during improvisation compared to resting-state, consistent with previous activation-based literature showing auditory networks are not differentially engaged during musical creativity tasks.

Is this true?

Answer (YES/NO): NO